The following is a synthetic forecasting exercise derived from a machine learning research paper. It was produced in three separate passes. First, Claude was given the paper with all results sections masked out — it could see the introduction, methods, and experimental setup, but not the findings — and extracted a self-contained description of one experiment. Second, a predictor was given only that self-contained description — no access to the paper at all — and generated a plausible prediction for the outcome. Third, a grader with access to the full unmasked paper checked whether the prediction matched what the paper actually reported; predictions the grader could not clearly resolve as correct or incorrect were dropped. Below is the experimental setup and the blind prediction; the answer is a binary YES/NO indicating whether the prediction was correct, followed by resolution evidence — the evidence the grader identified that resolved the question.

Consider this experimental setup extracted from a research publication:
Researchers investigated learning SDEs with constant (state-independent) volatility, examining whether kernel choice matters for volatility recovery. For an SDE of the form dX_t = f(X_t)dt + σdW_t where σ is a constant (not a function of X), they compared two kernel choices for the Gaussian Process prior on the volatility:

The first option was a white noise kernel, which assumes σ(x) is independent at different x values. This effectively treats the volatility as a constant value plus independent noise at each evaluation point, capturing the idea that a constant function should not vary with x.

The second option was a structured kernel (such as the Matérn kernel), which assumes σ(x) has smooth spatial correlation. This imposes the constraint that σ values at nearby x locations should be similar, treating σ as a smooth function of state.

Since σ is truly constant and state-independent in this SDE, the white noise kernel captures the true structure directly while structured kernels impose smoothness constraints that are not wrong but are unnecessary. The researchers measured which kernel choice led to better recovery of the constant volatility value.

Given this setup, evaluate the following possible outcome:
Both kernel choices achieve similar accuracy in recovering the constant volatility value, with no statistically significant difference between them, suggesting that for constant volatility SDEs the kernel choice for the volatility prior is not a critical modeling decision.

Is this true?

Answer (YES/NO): NO